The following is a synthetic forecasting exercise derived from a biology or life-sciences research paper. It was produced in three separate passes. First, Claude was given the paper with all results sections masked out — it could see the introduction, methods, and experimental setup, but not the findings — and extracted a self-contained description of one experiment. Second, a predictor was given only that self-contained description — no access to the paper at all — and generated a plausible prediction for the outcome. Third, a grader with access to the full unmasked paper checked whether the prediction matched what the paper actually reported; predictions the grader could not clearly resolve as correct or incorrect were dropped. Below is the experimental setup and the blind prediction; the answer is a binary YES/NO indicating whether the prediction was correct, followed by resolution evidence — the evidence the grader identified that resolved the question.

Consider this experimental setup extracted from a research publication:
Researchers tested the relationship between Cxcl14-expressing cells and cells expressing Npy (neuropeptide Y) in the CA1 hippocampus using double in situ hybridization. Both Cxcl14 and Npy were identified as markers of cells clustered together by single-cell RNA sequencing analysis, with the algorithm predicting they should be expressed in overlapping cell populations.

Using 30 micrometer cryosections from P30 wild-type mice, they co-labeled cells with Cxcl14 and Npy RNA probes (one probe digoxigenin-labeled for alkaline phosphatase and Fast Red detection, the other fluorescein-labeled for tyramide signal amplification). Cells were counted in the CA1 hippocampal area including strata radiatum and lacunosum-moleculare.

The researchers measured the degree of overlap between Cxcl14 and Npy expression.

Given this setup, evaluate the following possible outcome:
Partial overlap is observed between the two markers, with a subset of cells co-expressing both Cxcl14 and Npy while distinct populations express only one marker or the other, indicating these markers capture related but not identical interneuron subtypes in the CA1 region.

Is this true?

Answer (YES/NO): YES